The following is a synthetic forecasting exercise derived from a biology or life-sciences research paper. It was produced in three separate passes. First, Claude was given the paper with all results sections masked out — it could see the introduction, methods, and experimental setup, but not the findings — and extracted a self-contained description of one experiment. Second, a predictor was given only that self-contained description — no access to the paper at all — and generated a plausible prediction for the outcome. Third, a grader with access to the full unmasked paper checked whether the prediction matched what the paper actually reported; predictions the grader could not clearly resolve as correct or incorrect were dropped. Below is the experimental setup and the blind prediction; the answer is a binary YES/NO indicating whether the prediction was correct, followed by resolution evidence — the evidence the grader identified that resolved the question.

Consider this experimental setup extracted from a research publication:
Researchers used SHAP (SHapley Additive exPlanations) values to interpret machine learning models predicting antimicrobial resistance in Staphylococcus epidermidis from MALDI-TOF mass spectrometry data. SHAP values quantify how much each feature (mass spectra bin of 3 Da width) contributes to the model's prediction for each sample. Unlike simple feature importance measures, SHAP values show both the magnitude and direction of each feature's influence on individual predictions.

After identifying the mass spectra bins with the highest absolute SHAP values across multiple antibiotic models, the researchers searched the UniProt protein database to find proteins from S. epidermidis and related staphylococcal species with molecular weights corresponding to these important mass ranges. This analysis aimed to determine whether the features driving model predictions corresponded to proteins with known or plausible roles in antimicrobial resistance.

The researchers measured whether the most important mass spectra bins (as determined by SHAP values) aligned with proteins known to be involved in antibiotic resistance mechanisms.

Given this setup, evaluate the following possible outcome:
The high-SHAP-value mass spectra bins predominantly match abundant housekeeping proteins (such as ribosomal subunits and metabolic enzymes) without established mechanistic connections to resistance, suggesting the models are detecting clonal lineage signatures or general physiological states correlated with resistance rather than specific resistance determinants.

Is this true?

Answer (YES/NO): NO